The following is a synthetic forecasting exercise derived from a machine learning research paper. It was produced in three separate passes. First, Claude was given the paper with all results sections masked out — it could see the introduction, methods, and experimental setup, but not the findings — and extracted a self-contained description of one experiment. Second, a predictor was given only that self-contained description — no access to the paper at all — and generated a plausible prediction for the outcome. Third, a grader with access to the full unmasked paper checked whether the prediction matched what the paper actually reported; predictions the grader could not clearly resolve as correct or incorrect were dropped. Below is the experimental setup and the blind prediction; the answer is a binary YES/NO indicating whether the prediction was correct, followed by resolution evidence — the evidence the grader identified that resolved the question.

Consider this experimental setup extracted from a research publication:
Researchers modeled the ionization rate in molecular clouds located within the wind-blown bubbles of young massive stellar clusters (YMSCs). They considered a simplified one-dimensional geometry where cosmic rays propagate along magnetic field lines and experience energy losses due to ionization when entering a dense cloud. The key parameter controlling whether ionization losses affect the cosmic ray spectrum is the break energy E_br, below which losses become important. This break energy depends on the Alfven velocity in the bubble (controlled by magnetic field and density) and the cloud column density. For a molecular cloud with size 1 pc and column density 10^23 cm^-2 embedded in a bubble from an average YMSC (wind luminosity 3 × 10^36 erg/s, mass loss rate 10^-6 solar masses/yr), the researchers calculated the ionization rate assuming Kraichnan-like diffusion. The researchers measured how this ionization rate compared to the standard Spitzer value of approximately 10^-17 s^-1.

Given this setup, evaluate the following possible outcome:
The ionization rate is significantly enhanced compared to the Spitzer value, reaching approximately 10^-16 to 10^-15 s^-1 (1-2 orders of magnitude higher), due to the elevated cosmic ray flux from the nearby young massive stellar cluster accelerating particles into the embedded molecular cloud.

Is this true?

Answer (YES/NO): NO